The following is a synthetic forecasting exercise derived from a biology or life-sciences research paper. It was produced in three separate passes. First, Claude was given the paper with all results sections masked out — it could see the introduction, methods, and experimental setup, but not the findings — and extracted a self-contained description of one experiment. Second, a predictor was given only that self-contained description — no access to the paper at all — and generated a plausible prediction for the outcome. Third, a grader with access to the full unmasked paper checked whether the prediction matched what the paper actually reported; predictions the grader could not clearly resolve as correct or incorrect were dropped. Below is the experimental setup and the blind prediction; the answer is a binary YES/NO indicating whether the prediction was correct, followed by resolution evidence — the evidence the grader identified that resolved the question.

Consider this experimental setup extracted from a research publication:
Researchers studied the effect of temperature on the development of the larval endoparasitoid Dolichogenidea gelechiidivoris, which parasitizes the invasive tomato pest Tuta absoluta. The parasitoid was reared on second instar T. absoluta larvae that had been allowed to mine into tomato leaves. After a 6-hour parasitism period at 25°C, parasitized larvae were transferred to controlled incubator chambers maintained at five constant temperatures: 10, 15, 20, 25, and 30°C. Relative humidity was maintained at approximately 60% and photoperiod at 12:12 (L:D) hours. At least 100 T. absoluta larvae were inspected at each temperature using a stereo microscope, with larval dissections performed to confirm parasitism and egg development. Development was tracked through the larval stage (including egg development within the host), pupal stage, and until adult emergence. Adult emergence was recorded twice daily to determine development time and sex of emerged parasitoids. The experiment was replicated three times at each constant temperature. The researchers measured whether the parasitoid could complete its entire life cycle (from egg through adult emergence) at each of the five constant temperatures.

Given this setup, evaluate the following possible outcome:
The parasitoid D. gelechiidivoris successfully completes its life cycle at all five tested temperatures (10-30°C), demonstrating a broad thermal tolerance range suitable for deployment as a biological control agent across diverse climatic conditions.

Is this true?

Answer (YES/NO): NO